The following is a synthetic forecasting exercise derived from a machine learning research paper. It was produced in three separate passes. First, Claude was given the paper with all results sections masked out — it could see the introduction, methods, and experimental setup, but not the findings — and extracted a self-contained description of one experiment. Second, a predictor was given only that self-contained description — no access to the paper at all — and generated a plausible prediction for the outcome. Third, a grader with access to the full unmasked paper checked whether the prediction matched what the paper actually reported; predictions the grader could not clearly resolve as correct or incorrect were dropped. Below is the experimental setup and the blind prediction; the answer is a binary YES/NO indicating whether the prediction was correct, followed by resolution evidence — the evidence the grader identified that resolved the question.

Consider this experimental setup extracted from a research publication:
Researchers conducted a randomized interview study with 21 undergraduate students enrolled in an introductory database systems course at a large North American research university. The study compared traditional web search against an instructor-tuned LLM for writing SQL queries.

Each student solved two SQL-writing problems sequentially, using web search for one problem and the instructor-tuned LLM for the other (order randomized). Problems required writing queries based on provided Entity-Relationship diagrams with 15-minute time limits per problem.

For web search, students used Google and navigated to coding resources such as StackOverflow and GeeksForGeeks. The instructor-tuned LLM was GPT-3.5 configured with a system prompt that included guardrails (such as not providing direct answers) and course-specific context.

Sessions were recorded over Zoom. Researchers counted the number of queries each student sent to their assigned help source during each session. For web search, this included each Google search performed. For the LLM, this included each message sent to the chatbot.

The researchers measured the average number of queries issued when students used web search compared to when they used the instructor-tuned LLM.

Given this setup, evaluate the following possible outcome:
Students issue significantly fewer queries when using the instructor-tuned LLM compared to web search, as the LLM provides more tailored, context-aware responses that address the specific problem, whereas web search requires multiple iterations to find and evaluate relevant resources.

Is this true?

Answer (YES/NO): NO